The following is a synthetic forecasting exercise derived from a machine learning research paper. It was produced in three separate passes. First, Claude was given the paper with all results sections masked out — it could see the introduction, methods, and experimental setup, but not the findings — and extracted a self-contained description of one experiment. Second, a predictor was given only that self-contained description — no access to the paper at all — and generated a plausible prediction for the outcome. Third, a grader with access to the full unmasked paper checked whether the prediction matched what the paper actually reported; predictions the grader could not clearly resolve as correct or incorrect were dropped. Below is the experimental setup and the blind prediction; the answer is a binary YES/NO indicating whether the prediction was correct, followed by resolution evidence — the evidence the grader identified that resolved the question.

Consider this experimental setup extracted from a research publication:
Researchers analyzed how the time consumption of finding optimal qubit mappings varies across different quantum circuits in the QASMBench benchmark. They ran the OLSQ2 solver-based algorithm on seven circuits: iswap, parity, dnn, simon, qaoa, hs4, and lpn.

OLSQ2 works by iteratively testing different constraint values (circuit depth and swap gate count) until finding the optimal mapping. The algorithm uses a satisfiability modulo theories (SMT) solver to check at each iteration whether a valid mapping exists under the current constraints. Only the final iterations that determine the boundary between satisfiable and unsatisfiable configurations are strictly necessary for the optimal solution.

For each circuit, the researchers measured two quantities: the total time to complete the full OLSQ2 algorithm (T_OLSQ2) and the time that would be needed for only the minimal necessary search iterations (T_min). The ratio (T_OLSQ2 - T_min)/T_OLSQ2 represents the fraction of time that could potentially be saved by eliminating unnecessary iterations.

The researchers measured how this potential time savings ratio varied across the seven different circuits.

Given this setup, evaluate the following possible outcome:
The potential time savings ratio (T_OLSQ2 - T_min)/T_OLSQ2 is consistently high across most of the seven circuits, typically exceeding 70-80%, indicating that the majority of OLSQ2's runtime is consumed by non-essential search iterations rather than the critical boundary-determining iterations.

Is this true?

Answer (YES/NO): NO